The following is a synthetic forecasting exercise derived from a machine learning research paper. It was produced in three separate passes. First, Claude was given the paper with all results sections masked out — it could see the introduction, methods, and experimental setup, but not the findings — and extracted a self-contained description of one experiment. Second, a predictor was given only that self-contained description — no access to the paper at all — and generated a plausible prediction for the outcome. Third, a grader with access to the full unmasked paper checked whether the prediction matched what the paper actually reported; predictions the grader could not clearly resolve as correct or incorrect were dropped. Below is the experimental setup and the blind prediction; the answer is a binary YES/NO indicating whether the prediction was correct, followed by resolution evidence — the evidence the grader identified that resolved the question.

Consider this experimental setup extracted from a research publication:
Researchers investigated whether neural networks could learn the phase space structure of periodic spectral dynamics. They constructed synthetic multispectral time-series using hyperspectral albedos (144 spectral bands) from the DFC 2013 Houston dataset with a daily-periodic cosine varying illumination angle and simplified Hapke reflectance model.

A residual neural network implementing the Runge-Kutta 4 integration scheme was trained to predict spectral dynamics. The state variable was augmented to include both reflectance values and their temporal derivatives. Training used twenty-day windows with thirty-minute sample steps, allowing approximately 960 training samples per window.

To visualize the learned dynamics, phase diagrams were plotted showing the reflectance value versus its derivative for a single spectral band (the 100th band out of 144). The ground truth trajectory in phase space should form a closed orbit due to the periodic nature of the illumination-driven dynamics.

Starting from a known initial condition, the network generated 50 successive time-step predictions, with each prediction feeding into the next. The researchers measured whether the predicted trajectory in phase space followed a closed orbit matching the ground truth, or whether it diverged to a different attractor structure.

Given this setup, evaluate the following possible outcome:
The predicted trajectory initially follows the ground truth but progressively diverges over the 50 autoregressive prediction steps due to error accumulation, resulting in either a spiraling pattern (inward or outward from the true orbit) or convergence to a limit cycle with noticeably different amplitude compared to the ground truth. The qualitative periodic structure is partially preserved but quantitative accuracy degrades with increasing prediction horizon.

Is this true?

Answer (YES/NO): NO